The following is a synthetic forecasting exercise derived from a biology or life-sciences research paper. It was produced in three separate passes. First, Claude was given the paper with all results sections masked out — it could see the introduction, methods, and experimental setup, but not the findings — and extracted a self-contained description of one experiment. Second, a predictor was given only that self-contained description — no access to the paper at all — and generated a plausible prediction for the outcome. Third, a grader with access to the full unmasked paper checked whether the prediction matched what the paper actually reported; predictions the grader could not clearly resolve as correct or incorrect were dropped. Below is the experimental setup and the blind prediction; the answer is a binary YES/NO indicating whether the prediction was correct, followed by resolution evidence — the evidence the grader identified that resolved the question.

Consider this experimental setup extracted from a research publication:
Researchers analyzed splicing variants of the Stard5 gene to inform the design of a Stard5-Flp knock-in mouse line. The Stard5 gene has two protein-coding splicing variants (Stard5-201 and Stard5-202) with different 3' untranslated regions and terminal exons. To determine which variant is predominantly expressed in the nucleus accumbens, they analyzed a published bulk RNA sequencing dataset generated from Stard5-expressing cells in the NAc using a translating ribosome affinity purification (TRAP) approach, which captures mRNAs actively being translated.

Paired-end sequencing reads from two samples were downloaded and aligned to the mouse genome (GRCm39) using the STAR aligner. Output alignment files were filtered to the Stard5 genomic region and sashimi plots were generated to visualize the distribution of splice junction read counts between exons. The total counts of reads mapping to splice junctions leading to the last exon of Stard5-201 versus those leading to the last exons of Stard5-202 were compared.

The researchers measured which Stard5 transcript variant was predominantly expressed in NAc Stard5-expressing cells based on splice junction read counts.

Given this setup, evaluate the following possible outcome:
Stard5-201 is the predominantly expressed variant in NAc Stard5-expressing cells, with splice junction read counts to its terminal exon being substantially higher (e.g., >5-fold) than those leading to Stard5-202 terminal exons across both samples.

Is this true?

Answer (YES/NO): YES